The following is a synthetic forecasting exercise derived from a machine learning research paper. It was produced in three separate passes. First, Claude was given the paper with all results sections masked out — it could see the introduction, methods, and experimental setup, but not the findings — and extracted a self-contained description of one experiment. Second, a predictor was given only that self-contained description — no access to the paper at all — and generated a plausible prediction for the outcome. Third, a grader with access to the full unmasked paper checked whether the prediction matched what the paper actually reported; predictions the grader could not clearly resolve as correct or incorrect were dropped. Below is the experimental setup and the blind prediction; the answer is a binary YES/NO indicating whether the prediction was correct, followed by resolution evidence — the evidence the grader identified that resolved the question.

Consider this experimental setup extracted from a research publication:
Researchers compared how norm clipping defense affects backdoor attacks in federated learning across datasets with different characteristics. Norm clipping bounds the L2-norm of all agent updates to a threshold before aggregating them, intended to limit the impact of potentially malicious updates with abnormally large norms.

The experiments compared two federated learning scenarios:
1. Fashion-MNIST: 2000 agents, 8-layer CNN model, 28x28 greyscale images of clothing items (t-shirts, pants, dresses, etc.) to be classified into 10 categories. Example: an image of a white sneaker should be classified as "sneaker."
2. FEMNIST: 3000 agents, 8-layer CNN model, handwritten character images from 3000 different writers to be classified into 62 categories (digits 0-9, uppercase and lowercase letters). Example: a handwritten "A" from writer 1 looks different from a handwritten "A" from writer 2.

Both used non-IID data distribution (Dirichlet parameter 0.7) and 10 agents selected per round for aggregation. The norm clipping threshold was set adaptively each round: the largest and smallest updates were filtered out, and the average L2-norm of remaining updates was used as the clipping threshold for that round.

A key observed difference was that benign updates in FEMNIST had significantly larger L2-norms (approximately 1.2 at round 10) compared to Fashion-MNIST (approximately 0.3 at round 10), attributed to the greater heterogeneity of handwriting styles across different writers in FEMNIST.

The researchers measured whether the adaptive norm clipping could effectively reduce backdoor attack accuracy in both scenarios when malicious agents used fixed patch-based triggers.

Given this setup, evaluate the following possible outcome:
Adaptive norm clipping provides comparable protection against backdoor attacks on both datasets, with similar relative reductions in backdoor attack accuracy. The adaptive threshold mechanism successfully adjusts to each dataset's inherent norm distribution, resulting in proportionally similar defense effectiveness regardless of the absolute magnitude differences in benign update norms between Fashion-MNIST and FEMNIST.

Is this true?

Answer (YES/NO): NO